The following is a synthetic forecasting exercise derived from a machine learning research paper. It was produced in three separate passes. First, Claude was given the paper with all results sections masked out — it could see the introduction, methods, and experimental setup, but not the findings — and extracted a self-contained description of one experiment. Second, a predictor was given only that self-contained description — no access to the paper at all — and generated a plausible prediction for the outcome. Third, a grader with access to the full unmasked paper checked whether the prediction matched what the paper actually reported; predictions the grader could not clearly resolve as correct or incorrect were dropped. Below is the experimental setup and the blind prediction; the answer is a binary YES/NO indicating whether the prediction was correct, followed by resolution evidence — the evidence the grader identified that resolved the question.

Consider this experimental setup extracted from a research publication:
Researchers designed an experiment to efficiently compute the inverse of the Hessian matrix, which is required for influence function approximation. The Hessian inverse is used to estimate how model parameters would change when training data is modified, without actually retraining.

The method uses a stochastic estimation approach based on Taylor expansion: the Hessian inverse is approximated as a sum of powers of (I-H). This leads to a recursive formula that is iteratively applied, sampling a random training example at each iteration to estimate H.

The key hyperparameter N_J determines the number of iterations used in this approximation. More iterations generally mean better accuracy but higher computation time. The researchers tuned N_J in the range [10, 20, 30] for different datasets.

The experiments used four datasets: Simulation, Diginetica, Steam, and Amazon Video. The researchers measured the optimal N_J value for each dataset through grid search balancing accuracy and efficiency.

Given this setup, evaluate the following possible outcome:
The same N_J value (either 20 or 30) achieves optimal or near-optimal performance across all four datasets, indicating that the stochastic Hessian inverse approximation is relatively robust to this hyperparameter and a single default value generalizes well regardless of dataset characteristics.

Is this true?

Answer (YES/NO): NO